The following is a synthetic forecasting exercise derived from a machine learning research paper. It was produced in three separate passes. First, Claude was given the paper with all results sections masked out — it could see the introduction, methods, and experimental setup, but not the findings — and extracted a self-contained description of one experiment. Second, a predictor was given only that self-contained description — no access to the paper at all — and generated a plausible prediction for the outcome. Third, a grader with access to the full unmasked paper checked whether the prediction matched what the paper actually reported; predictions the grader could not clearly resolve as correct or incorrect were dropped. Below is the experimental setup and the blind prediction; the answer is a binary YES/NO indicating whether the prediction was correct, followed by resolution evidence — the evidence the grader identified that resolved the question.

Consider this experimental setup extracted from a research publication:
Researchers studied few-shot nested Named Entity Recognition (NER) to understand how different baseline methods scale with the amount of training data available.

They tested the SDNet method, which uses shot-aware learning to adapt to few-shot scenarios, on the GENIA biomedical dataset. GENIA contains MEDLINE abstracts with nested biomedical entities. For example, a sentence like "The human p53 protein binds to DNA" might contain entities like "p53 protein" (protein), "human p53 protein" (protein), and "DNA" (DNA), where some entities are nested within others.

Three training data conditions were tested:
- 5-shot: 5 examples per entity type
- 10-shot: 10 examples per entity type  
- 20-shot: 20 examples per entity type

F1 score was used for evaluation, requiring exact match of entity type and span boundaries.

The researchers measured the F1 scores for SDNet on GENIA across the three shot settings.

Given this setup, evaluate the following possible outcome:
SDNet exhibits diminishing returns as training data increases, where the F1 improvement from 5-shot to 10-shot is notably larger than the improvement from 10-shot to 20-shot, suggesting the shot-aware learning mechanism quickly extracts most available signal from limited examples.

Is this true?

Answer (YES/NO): NO